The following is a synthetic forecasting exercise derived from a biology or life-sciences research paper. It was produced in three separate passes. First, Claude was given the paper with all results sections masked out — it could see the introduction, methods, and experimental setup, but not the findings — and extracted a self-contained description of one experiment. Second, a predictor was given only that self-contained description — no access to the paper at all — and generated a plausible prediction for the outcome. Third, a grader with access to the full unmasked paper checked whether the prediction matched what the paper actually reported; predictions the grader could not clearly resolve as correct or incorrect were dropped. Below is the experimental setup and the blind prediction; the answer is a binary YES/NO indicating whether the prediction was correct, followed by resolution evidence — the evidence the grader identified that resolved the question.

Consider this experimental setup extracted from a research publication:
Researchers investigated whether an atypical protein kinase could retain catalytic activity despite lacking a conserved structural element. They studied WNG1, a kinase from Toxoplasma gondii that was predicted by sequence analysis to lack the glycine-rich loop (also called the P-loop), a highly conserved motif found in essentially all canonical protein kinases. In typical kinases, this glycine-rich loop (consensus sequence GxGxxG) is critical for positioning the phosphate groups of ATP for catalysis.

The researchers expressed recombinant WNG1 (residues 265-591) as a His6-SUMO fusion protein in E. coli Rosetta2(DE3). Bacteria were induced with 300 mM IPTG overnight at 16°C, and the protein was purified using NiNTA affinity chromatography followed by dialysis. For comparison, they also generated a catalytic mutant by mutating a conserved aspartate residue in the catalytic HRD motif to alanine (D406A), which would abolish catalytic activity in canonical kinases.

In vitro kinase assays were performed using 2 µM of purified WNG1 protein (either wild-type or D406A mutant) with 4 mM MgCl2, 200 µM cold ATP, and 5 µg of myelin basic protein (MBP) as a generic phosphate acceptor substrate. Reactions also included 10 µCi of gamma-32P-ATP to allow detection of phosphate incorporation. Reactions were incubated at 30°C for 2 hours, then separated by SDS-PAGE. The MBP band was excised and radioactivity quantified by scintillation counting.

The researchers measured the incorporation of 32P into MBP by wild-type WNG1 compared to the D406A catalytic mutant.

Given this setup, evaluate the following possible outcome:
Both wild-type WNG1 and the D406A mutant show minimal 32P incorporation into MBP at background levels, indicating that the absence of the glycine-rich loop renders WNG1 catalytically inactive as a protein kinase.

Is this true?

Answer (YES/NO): NO